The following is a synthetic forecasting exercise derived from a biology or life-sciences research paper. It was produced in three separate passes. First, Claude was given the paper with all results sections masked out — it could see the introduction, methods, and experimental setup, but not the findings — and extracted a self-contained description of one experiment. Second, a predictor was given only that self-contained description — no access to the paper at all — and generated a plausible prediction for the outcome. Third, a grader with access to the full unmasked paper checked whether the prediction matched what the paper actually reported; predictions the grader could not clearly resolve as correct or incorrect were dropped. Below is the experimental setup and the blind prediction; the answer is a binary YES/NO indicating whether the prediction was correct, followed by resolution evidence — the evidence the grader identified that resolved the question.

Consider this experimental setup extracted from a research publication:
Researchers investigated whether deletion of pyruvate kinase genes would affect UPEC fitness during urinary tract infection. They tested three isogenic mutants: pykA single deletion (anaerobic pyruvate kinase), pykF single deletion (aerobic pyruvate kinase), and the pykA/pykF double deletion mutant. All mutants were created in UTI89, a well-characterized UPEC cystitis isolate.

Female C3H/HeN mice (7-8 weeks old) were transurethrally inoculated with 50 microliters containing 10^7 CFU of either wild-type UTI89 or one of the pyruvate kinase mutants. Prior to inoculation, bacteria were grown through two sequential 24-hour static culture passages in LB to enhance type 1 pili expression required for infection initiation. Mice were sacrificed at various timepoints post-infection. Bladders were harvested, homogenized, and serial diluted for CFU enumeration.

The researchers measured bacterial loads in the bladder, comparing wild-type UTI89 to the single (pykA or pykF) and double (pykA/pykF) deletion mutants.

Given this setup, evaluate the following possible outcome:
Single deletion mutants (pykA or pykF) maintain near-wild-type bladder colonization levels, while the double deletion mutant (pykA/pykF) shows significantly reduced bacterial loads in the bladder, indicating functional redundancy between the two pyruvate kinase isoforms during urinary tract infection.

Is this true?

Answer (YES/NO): YES